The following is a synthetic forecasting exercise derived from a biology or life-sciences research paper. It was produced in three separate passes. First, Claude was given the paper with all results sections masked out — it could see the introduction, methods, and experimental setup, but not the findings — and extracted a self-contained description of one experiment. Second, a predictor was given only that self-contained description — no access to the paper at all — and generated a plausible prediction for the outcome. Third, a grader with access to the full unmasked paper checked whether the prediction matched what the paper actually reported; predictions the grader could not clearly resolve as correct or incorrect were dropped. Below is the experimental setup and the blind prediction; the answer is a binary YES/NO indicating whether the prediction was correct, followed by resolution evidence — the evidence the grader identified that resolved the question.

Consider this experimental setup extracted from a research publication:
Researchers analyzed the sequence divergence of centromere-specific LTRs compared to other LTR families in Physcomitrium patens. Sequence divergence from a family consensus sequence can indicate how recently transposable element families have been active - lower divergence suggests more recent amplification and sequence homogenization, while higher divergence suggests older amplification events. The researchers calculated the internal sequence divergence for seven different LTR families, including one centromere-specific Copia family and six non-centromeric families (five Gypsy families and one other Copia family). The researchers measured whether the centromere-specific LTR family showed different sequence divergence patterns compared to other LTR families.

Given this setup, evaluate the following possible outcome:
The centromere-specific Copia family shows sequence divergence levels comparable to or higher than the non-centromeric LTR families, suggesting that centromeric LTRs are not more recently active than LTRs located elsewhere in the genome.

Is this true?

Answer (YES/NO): NO